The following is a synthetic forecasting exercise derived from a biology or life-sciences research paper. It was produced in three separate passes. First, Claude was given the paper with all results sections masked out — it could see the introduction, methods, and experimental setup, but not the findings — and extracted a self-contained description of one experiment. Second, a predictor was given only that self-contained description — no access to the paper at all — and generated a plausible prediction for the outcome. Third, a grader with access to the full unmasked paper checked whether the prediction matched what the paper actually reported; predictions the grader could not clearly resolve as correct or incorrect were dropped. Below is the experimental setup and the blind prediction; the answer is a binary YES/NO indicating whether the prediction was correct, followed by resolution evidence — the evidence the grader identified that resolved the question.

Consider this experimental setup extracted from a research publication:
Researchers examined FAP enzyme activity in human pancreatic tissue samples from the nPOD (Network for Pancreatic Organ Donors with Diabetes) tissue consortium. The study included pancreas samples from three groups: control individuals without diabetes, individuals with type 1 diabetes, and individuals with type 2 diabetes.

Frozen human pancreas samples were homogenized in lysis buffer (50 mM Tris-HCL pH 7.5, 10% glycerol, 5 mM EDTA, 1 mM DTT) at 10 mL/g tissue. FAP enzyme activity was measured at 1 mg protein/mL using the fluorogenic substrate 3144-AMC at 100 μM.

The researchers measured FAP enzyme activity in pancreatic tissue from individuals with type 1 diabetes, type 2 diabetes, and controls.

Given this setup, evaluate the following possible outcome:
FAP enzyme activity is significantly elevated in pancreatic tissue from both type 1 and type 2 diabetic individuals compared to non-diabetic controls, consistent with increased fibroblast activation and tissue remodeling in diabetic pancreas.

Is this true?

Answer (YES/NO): YES